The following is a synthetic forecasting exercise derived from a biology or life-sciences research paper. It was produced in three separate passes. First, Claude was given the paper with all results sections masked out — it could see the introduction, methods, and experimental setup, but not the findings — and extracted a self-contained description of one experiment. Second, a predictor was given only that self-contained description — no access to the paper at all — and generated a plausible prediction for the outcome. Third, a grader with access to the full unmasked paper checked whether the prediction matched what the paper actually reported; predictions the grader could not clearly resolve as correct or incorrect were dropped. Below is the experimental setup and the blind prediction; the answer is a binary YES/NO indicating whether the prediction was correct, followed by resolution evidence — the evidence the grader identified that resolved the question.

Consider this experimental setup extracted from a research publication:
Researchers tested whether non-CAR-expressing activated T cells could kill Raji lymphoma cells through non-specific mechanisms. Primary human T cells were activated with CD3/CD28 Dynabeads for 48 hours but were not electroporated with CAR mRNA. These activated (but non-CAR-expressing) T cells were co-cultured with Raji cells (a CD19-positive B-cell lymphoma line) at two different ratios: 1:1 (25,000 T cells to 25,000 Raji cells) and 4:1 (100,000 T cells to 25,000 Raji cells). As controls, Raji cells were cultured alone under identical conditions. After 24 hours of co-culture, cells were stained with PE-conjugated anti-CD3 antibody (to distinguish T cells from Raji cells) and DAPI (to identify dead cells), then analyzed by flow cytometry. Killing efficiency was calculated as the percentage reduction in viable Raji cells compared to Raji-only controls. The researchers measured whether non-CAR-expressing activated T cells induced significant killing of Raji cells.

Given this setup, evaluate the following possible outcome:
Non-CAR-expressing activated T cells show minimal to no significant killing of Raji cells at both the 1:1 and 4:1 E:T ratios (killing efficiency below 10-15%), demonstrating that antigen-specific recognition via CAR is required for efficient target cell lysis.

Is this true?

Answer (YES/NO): NO